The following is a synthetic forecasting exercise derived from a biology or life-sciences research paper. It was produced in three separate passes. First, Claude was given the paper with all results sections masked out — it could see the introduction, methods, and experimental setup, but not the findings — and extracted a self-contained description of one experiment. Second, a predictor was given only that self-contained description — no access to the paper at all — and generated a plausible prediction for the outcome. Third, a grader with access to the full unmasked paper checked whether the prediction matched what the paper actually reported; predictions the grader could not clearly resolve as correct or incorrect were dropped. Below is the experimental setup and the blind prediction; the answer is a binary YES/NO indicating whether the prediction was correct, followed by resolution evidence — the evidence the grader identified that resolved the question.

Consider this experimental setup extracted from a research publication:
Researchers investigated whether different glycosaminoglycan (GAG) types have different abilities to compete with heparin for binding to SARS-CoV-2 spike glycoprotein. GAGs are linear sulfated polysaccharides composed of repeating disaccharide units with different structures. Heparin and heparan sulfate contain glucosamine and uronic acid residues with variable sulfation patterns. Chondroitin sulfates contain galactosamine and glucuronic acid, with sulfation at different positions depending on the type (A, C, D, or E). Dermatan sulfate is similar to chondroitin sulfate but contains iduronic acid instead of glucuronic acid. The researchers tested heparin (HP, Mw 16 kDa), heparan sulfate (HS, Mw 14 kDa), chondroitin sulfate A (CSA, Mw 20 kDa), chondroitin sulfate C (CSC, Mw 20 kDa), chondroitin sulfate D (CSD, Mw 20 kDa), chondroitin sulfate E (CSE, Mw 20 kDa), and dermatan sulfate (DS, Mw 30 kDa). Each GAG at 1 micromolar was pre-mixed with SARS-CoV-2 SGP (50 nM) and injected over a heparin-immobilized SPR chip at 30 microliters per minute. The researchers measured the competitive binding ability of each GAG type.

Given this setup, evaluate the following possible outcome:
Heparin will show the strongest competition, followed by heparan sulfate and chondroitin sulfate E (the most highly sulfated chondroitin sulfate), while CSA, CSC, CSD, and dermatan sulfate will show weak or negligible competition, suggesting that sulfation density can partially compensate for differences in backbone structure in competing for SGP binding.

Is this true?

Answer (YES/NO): NO